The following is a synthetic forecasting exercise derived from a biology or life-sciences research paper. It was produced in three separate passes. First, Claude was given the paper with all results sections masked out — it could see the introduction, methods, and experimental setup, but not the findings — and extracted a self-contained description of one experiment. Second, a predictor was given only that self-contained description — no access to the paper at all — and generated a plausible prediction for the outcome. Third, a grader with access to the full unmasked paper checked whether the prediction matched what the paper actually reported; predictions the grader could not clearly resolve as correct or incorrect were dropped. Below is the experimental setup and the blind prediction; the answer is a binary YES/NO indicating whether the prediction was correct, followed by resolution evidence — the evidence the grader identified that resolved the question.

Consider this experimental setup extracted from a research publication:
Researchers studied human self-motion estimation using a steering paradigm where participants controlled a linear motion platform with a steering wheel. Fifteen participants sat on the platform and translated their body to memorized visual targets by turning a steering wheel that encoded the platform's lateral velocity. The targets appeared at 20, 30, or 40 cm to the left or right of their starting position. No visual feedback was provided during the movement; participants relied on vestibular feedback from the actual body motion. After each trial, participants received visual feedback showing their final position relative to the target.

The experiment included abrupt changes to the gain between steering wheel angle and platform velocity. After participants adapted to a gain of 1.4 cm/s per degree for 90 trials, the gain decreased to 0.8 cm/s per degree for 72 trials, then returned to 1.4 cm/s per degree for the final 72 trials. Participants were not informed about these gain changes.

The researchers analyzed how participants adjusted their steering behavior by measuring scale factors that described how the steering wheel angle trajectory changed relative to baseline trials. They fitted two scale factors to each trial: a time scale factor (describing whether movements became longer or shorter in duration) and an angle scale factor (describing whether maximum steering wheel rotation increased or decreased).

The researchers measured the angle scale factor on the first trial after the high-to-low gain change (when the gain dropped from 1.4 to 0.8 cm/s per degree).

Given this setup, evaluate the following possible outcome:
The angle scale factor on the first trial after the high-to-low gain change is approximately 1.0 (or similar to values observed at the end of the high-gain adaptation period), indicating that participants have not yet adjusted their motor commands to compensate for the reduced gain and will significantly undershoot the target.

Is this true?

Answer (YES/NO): NO